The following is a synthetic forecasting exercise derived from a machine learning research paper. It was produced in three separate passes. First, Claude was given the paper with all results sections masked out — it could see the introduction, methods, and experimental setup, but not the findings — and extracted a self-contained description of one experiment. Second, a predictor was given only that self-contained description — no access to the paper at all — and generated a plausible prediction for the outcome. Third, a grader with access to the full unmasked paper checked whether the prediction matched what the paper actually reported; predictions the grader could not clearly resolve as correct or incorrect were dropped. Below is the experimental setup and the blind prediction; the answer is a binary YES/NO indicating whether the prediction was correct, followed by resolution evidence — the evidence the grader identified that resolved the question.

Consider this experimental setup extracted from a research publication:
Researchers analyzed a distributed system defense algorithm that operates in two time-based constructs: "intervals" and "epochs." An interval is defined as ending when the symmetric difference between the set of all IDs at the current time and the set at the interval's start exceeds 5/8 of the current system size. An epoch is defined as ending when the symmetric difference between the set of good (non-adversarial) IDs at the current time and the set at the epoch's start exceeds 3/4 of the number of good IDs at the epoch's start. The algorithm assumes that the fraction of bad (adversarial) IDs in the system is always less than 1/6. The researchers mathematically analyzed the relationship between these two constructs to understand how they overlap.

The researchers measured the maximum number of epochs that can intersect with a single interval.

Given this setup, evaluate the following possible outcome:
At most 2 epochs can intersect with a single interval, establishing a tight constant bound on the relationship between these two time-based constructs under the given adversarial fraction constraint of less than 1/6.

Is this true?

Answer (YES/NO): YES